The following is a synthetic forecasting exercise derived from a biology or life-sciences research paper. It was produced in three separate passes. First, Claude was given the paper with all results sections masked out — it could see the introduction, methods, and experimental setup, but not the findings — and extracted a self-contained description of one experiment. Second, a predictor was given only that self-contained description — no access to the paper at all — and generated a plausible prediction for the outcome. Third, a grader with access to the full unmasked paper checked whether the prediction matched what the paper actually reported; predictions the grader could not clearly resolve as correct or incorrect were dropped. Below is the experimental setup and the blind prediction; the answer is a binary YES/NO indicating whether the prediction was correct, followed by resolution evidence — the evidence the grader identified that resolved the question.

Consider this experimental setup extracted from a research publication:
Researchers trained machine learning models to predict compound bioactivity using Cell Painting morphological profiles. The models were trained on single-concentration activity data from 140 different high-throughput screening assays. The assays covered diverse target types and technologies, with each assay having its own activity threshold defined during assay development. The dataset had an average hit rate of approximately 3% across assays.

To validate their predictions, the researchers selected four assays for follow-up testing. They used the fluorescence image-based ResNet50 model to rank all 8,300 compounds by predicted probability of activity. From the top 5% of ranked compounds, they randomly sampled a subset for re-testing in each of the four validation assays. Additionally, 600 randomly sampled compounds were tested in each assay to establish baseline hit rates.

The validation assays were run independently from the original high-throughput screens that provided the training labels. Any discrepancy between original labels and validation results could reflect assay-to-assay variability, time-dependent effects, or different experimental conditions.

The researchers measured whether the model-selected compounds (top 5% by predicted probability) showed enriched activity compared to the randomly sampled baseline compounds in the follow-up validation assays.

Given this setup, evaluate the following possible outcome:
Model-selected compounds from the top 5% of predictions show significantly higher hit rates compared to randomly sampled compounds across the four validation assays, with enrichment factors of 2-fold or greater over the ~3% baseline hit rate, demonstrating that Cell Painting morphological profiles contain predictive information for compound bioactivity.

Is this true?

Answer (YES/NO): NO